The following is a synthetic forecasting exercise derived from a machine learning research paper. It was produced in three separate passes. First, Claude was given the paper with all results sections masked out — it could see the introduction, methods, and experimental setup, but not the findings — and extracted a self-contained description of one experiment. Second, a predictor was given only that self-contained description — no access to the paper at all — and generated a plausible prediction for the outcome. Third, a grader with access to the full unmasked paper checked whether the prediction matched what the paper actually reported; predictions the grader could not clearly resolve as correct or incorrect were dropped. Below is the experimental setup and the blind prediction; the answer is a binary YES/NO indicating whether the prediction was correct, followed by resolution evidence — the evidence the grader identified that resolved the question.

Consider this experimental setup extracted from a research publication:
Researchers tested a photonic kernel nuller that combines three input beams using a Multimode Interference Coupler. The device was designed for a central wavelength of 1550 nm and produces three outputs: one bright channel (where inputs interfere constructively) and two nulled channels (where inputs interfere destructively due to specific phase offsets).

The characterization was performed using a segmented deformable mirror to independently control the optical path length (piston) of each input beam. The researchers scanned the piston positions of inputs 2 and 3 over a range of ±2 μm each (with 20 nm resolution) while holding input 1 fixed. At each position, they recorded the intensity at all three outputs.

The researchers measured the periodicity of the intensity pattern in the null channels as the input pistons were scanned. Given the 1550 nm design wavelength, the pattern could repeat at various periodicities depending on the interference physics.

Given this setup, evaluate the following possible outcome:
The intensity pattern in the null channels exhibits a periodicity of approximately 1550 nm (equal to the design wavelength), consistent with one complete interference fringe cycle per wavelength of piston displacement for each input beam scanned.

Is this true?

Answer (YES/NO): YES